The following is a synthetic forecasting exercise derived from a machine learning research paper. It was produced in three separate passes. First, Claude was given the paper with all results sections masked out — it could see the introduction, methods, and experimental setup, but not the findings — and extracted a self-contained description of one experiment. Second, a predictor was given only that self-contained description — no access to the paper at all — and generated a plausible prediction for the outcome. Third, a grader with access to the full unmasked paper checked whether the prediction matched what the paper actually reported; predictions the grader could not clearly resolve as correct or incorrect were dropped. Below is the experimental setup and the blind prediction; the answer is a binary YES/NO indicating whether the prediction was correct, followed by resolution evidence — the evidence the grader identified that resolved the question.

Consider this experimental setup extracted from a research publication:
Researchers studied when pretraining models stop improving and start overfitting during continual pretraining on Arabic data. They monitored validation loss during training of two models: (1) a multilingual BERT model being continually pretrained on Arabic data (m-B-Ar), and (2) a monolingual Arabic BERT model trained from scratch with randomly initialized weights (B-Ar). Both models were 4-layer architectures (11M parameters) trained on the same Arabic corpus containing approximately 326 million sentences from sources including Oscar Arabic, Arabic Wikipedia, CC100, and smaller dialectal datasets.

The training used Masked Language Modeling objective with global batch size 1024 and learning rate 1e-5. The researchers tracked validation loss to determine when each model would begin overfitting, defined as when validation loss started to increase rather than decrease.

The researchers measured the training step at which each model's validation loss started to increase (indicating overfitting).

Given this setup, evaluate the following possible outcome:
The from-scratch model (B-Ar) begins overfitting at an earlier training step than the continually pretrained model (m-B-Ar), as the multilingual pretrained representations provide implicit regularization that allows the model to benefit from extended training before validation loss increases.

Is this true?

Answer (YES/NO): NO